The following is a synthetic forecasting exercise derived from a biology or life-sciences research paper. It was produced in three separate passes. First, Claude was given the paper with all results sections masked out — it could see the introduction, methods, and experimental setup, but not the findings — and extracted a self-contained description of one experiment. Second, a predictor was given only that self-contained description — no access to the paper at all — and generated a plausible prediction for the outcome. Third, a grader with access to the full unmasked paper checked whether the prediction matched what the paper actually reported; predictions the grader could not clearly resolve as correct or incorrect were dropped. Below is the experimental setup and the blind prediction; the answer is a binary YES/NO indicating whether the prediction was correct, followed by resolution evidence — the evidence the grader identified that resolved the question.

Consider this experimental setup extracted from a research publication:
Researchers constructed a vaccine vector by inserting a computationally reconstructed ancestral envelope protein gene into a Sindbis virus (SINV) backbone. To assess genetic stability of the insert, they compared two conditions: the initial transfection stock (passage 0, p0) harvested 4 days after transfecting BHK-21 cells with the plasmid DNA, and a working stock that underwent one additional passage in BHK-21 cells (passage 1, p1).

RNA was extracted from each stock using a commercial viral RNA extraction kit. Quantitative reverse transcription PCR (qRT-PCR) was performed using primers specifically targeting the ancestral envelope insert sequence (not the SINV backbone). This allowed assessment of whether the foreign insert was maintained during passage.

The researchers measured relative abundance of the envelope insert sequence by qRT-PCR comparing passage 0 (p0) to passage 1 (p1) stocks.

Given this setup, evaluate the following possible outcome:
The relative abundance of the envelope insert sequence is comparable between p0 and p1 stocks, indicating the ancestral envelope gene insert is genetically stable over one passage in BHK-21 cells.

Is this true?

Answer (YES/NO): YES